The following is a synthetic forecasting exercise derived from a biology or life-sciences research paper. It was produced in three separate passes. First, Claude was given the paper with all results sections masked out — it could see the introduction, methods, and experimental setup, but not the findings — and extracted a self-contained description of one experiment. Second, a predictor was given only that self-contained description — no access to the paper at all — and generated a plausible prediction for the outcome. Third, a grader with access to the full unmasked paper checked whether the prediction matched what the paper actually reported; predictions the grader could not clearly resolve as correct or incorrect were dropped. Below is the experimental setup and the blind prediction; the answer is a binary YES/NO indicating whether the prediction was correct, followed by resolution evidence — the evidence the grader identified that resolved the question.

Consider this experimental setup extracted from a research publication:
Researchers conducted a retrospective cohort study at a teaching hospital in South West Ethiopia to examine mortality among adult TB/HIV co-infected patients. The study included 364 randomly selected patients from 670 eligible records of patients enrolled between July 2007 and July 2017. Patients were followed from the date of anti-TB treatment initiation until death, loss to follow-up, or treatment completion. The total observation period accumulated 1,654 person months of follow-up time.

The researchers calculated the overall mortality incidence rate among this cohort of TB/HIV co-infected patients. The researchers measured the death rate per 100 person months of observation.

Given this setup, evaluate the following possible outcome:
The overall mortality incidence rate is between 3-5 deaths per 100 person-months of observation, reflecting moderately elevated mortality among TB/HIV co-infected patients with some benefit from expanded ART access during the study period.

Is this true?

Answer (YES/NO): NO